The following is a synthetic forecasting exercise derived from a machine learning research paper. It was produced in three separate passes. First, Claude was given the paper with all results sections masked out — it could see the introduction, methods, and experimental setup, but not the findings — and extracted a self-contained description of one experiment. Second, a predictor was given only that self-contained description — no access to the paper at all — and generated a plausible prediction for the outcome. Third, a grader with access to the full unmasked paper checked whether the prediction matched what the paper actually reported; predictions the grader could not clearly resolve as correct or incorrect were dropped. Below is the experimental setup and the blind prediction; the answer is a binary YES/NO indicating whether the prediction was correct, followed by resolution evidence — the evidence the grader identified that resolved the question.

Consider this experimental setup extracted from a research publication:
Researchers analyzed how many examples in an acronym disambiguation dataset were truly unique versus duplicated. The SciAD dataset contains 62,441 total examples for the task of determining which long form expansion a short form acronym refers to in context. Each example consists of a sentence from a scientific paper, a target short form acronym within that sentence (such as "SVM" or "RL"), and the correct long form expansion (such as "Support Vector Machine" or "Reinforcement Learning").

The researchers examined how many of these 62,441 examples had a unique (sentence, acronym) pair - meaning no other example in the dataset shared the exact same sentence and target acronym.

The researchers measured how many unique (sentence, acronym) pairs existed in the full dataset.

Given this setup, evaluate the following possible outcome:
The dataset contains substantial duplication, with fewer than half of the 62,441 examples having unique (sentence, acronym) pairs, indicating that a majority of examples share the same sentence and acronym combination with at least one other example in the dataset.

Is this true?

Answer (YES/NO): NO